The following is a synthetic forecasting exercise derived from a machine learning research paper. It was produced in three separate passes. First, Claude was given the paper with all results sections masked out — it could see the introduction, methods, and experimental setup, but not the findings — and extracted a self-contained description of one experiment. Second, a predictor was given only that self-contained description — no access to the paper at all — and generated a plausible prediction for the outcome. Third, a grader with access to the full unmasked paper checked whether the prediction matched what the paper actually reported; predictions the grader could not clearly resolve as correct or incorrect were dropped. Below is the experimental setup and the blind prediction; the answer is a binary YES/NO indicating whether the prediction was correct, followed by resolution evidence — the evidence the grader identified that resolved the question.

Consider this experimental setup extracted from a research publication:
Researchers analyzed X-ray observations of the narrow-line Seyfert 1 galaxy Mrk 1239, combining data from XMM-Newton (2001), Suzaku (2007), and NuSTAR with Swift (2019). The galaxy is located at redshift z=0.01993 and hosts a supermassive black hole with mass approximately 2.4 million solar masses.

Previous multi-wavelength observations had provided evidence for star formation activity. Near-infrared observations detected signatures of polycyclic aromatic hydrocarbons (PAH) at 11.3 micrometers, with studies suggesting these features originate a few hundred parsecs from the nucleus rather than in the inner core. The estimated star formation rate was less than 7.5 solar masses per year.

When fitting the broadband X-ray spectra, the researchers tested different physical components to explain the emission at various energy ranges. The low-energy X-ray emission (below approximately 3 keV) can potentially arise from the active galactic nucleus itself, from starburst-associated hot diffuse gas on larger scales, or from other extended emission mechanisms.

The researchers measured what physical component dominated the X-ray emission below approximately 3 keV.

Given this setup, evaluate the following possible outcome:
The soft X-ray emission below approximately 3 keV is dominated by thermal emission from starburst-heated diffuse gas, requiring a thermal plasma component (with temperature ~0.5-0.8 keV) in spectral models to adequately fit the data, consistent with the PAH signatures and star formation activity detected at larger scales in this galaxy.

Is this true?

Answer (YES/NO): YES